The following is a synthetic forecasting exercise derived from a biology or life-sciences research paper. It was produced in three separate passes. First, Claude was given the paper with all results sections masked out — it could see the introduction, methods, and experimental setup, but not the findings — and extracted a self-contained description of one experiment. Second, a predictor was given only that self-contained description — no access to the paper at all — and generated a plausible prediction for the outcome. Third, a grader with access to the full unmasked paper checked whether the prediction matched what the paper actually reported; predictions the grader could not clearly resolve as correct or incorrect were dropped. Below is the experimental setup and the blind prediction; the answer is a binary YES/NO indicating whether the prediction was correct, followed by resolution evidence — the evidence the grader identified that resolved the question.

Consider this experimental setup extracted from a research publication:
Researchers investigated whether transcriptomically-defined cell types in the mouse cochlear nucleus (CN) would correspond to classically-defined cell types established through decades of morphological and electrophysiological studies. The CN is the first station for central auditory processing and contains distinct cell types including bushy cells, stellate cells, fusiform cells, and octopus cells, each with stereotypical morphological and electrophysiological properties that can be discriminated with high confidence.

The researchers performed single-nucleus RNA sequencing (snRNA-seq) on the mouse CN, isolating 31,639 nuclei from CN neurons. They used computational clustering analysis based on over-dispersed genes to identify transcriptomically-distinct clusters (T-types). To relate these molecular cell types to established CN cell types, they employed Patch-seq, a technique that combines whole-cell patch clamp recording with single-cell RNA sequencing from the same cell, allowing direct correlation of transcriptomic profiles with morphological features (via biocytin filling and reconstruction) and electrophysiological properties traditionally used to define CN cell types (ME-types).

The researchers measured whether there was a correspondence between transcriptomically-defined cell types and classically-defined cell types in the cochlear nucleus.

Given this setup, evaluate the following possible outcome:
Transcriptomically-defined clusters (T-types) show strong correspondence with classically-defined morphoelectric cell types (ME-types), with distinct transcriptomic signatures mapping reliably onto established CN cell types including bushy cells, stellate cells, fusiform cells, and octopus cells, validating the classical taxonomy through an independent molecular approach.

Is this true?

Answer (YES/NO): YES